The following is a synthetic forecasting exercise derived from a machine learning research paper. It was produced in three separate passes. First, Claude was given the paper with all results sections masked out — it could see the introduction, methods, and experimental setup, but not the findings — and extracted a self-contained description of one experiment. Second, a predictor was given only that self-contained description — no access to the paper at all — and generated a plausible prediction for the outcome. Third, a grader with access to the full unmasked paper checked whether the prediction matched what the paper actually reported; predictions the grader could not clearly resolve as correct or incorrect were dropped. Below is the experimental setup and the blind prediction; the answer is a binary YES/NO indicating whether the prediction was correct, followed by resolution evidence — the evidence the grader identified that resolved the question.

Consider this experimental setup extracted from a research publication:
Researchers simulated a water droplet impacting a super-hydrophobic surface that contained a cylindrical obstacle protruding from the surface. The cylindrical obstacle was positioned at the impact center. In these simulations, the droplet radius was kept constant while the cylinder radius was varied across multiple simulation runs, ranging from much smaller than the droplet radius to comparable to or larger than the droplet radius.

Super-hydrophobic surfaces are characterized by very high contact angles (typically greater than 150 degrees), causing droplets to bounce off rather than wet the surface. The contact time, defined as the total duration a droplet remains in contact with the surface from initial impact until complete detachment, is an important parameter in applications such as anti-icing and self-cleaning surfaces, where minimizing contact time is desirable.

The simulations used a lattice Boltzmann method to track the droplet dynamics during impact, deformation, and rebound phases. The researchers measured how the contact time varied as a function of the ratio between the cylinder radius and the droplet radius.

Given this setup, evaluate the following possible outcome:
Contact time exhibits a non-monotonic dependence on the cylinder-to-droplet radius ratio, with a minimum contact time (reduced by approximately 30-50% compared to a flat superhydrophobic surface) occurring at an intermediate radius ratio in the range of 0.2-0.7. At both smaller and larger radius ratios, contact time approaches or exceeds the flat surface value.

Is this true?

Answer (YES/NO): NO